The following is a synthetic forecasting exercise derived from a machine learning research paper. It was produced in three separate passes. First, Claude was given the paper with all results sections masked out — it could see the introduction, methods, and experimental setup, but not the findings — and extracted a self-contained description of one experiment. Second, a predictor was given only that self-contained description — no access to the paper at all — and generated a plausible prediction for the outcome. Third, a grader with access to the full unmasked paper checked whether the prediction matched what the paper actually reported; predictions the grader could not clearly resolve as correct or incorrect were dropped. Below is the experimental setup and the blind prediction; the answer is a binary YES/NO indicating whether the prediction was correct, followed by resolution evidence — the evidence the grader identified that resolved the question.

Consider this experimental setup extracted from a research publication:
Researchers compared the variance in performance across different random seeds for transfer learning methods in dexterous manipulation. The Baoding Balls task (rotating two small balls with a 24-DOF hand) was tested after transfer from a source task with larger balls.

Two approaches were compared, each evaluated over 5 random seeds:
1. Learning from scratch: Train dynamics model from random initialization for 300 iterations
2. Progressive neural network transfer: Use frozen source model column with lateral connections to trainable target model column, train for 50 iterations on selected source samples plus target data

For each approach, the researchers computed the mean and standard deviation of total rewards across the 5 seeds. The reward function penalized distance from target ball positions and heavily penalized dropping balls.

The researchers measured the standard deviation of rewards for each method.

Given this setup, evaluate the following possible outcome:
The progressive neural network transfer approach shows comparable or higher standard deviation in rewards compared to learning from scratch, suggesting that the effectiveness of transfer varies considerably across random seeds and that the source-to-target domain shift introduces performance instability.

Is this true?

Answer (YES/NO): NO